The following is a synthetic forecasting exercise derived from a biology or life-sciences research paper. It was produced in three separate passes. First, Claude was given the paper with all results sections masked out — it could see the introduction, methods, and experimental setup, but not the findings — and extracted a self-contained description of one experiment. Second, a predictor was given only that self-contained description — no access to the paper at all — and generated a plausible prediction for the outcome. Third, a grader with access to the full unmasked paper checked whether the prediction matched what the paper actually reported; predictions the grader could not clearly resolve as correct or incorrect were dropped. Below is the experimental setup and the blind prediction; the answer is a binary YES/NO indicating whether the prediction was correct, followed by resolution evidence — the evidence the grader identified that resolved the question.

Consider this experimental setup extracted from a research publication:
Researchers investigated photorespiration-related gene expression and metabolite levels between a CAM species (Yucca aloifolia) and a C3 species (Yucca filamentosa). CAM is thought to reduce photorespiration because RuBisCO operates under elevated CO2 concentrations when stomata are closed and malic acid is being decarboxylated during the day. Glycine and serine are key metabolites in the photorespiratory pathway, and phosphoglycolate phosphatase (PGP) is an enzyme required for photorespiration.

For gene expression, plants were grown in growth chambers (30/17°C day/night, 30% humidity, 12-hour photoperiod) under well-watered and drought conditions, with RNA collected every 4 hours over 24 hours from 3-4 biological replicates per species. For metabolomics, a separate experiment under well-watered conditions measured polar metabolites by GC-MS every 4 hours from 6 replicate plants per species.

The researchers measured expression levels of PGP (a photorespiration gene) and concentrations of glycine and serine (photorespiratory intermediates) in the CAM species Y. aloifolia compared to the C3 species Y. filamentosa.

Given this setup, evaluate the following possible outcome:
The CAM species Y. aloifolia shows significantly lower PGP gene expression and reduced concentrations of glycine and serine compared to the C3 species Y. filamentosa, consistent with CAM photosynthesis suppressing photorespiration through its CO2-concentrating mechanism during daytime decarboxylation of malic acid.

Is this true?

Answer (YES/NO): YES